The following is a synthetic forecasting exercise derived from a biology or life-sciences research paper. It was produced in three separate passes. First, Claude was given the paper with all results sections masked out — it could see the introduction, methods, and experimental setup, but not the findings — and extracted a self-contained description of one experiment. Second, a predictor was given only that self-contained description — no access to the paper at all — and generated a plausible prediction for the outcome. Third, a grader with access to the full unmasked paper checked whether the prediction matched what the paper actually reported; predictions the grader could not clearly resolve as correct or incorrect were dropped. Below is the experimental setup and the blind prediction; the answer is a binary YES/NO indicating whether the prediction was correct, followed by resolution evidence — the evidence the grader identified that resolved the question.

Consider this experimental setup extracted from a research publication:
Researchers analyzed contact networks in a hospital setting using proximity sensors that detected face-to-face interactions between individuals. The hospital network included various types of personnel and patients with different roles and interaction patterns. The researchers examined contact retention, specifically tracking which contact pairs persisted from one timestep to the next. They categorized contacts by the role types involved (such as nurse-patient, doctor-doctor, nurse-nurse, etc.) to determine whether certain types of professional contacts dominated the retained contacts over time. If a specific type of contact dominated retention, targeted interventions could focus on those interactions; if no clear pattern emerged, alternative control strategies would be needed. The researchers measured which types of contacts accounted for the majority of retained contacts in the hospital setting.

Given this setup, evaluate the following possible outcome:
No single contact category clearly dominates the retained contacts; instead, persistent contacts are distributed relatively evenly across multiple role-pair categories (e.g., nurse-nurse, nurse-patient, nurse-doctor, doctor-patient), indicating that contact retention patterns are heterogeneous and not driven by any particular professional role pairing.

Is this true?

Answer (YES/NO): YES